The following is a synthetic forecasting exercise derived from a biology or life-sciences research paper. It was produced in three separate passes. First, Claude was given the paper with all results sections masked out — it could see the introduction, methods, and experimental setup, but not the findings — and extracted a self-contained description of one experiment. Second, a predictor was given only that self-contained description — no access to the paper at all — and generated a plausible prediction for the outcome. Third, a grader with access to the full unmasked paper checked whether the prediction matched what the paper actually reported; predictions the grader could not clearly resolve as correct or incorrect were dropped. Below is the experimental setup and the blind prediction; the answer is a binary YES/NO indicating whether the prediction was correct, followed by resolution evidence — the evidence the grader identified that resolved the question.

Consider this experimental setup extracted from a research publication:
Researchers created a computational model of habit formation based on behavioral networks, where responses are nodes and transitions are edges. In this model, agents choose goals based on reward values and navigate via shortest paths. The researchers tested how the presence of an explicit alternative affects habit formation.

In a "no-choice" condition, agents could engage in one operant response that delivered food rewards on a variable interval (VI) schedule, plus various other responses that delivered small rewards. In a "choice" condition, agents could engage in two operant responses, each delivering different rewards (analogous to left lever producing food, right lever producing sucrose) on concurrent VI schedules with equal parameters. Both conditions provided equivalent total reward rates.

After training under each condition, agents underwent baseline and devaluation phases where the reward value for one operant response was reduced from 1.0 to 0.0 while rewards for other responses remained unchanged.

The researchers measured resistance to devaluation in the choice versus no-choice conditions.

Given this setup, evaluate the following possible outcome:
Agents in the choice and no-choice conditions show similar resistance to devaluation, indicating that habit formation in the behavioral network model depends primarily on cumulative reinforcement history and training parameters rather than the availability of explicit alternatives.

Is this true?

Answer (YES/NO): NO